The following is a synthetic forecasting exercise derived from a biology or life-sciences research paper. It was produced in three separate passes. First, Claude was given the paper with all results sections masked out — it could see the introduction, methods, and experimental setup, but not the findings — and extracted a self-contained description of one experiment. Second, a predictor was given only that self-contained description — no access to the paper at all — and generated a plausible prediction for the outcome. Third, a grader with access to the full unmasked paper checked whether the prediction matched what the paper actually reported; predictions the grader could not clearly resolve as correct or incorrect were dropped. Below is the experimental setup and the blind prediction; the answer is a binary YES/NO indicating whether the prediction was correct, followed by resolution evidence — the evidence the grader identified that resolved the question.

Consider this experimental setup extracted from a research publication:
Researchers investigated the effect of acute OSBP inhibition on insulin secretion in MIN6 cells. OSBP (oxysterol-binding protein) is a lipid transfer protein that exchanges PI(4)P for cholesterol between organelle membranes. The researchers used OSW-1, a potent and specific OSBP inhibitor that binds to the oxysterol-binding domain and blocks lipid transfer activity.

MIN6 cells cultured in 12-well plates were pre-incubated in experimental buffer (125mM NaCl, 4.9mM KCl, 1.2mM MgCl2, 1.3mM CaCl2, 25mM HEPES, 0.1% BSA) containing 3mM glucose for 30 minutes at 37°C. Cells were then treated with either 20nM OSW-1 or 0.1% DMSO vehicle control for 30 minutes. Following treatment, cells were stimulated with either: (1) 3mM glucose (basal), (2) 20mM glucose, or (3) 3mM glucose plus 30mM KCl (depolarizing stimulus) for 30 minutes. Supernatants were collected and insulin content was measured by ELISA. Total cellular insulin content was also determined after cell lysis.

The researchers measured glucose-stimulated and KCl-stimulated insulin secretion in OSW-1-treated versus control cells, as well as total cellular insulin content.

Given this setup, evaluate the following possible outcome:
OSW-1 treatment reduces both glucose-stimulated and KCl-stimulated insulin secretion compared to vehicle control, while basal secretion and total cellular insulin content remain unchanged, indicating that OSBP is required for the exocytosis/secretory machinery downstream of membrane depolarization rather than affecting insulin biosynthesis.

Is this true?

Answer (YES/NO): YES